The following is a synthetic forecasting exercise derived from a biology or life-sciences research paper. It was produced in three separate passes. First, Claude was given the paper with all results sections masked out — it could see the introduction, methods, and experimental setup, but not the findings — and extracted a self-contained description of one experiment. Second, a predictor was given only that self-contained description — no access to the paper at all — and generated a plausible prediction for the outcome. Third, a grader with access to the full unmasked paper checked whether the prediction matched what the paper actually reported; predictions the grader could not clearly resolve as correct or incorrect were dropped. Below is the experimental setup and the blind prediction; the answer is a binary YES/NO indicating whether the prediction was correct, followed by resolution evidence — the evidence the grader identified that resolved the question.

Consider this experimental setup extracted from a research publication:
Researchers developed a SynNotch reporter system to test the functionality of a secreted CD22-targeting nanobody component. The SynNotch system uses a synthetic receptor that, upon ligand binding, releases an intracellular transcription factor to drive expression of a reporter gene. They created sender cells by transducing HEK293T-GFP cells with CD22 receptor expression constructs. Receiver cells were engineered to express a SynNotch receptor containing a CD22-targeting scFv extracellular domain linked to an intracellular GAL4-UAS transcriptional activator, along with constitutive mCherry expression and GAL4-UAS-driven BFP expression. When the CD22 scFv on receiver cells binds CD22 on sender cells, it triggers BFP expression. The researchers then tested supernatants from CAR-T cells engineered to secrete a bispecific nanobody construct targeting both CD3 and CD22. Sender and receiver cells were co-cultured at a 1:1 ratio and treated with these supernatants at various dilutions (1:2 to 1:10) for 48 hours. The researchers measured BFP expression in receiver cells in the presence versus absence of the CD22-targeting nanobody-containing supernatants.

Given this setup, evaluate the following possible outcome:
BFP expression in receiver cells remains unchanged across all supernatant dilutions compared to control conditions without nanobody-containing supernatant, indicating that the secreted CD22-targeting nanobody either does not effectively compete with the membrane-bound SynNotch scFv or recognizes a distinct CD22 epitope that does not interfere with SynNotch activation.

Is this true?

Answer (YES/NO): NO